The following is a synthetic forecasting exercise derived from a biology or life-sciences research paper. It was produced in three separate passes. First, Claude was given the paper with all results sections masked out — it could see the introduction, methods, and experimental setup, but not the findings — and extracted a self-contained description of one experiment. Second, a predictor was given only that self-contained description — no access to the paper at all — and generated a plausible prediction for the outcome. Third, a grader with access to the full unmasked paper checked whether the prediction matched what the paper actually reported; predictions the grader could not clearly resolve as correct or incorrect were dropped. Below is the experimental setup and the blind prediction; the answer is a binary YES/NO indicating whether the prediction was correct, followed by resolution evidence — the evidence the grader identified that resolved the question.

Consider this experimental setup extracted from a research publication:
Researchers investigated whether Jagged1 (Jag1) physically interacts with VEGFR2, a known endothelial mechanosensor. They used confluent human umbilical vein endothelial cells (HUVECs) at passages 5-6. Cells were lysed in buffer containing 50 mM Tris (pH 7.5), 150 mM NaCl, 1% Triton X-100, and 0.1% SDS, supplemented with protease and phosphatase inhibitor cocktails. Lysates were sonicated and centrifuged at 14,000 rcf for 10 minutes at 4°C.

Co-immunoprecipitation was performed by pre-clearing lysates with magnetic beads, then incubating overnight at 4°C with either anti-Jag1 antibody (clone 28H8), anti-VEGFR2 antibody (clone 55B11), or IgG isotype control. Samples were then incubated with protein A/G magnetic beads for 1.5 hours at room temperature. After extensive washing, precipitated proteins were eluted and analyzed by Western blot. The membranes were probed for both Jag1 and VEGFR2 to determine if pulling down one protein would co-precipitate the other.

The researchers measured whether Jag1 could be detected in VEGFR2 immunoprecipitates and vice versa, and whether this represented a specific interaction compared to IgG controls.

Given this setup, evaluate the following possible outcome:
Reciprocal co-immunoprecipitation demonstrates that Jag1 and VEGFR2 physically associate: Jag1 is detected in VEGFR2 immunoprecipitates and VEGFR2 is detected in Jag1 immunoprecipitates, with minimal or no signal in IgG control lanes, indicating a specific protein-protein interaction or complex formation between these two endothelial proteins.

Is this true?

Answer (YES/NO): NO